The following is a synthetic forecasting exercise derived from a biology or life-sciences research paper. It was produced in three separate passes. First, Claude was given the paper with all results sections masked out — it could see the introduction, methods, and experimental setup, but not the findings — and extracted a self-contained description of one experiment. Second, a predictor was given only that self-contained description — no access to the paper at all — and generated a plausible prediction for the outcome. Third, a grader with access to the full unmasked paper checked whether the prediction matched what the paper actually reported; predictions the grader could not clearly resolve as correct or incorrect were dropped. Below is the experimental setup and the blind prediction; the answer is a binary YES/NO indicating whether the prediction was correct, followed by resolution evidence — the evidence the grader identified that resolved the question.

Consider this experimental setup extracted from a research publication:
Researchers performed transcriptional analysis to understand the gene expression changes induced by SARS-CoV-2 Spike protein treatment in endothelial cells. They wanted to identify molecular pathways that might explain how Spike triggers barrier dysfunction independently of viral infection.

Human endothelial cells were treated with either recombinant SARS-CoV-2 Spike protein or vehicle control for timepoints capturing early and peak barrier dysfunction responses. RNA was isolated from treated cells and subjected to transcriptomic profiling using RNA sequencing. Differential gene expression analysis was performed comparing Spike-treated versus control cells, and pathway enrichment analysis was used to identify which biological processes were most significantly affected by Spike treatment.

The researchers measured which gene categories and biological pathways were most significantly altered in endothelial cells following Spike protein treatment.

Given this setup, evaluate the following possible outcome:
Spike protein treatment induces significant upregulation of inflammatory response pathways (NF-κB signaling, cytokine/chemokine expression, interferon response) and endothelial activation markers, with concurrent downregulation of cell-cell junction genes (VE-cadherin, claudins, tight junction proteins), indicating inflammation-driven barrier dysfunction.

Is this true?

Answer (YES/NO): NO